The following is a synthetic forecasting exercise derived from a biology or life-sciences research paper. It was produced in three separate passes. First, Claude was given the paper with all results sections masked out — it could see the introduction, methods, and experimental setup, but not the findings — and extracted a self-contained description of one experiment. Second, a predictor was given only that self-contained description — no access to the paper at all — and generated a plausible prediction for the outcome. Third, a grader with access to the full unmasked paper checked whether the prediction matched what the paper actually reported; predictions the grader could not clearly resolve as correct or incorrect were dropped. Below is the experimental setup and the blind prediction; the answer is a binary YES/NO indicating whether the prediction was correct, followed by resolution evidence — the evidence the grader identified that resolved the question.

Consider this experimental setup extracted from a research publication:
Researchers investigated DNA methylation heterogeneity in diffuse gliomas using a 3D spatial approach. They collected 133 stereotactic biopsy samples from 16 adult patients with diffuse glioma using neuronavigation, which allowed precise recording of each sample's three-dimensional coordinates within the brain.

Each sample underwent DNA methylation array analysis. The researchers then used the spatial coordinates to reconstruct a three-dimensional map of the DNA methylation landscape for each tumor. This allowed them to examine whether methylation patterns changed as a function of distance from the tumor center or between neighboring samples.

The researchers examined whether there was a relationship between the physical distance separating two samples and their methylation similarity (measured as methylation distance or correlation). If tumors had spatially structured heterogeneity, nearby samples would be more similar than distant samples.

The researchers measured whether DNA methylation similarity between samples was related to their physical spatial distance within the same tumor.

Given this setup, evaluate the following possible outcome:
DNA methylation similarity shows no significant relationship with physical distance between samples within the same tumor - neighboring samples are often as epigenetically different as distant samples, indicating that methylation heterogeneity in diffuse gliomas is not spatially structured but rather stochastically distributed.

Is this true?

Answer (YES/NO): NO